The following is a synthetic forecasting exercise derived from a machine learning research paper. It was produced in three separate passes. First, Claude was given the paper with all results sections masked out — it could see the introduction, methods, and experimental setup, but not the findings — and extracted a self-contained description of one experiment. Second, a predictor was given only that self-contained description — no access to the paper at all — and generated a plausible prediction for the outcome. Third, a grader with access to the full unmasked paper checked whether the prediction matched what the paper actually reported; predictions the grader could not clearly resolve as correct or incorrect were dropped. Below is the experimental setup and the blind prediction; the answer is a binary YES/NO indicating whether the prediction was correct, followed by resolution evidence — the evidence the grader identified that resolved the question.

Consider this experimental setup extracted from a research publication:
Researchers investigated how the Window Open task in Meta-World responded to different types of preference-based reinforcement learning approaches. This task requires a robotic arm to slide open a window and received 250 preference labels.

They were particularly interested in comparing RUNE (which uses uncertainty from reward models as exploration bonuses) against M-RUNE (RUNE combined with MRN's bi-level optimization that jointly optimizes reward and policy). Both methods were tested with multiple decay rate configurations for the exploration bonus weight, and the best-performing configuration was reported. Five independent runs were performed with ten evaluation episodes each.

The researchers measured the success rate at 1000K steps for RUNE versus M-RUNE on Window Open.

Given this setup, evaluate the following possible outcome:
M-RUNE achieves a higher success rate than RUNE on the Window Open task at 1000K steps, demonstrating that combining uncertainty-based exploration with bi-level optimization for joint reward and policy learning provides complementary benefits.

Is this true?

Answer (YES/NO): YES